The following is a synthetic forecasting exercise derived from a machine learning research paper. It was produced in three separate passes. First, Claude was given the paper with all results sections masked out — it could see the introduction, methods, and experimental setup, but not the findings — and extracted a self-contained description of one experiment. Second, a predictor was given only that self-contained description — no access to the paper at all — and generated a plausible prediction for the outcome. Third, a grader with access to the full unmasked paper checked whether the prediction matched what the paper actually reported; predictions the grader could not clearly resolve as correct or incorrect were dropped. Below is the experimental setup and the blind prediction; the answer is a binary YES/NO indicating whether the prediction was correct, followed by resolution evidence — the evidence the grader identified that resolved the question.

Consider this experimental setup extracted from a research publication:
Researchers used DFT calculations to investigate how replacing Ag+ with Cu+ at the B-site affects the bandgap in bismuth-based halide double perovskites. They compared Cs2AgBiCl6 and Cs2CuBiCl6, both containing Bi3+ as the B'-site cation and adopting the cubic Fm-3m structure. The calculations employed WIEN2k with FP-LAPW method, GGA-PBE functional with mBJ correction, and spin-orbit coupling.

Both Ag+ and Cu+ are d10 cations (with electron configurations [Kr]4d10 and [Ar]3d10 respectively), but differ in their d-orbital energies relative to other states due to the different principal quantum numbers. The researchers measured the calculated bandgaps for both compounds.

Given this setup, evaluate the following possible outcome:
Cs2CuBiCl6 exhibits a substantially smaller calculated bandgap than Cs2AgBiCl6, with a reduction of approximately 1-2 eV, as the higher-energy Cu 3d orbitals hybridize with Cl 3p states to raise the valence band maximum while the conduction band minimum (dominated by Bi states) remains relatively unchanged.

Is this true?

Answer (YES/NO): NO